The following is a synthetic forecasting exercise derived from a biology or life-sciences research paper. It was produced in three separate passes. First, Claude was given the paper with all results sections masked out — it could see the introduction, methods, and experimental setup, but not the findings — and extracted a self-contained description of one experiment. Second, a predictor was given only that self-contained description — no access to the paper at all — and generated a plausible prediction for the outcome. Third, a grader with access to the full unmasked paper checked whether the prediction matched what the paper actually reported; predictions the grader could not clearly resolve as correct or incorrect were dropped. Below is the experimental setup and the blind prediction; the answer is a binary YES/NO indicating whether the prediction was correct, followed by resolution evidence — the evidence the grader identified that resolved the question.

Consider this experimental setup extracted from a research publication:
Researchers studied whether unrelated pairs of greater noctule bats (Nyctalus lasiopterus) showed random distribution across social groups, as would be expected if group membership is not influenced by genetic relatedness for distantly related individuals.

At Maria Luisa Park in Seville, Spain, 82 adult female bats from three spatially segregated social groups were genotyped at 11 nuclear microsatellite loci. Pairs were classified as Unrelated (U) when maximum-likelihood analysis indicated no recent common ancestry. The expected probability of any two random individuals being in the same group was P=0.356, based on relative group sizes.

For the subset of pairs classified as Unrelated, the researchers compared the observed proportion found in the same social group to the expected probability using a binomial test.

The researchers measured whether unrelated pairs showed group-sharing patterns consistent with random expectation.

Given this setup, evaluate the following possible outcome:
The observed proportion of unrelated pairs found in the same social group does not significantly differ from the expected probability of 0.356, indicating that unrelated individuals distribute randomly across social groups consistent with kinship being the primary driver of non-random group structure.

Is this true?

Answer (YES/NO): YES